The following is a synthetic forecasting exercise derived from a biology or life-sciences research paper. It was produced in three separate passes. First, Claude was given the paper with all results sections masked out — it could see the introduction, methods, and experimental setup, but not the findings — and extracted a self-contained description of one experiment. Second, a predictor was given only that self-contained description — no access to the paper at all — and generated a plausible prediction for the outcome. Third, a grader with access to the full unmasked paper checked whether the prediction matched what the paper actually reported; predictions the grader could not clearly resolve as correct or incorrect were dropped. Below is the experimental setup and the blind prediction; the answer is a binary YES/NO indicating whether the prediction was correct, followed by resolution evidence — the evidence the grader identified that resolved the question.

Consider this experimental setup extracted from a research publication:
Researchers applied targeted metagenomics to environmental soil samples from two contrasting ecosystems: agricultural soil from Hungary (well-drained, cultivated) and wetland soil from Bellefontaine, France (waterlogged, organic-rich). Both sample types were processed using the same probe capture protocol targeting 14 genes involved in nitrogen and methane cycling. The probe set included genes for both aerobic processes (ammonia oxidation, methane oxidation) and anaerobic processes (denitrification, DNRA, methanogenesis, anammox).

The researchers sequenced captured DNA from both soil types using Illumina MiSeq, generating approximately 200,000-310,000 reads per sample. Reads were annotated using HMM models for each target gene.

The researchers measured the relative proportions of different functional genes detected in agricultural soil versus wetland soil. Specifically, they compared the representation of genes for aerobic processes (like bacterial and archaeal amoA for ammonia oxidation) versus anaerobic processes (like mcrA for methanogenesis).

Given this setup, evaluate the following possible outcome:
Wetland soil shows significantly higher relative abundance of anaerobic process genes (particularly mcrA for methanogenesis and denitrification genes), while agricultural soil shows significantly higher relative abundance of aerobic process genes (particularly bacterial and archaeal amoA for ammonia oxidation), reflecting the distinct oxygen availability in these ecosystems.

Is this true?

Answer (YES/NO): NO